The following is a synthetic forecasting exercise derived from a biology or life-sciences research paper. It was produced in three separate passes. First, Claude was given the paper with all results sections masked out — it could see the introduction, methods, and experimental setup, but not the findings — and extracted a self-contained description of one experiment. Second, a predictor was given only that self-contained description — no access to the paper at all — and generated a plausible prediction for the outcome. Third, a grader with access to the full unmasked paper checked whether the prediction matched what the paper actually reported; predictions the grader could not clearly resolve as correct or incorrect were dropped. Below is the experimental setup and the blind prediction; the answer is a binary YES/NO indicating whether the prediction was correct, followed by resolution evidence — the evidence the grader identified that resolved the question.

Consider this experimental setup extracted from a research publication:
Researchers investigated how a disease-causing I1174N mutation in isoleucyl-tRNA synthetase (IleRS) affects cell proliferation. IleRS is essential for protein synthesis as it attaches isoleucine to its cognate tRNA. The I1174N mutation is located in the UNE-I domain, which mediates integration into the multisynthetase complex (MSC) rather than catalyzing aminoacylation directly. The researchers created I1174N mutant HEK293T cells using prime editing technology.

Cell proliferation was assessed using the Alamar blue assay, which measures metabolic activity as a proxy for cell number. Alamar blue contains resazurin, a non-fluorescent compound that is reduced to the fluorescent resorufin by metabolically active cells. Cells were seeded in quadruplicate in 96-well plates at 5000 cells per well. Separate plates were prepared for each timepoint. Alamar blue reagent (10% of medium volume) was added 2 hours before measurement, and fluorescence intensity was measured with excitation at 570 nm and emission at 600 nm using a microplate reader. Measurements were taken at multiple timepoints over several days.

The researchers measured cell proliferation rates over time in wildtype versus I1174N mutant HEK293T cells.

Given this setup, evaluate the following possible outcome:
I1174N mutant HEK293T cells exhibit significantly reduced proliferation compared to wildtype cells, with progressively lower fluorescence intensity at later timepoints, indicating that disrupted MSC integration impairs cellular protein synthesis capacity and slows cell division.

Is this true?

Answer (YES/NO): NO